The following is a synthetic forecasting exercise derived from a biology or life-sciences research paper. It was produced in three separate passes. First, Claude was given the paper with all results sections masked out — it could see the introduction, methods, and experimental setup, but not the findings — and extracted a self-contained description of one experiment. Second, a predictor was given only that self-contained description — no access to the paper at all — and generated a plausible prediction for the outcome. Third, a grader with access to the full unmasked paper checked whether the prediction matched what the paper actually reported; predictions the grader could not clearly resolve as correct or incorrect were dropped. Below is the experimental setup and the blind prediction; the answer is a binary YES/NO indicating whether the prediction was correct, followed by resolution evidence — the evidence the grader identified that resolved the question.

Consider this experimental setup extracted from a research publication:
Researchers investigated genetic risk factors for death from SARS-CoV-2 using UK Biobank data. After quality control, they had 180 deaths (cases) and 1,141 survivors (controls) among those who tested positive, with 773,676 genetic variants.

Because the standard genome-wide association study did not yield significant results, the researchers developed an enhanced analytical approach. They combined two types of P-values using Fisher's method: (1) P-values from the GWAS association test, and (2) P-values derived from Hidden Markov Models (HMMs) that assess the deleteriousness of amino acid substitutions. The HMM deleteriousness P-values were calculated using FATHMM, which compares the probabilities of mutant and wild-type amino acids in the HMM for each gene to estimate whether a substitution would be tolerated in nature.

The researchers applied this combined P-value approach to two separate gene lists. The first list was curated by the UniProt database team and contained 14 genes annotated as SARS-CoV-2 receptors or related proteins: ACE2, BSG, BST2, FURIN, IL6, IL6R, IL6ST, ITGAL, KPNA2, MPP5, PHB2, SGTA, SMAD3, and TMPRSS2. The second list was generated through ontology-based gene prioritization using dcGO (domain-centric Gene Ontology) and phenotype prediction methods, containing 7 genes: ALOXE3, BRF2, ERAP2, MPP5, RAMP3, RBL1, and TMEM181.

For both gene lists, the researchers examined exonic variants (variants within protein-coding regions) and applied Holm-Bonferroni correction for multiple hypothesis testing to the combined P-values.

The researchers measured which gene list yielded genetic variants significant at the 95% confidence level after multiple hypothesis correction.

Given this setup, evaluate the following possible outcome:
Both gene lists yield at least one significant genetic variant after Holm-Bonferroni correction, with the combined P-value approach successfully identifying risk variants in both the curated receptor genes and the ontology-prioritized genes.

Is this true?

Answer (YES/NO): NO